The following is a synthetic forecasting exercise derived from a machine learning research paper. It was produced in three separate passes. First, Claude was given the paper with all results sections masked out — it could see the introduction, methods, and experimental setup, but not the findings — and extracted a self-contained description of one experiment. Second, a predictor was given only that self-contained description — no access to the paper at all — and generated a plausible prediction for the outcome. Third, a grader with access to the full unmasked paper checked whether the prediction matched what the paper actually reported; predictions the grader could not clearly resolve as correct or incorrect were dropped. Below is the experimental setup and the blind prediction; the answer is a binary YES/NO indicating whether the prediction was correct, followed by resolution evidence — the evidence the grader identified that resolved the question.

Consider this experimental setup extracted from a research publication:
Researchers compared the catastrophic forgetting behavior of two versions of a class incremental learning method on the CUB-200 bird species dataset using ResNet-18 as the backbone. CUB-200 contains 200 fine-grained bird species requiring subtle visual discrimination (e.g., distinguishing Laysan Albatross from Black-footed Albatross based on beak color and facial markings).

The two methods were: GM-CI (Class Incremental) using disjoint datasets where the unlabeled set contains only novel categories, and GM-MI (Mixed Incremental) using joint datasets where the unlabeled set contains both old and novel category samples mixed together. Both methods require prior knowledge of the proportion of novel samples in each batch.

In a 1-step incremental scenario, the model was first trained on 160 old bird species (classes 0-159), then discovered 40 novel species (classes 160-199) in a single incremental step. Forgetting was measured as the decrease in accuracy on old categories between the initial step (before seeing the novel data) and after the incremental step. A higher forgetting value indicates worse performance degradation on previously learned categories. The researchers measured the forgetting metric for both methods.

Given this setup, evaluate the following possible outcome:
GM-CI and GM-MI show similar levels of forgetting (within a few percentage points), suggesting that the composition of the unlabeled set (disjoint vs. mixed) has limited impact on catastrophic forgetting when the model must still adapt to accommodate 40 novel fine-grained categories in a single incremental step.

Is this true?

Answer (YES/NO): NO